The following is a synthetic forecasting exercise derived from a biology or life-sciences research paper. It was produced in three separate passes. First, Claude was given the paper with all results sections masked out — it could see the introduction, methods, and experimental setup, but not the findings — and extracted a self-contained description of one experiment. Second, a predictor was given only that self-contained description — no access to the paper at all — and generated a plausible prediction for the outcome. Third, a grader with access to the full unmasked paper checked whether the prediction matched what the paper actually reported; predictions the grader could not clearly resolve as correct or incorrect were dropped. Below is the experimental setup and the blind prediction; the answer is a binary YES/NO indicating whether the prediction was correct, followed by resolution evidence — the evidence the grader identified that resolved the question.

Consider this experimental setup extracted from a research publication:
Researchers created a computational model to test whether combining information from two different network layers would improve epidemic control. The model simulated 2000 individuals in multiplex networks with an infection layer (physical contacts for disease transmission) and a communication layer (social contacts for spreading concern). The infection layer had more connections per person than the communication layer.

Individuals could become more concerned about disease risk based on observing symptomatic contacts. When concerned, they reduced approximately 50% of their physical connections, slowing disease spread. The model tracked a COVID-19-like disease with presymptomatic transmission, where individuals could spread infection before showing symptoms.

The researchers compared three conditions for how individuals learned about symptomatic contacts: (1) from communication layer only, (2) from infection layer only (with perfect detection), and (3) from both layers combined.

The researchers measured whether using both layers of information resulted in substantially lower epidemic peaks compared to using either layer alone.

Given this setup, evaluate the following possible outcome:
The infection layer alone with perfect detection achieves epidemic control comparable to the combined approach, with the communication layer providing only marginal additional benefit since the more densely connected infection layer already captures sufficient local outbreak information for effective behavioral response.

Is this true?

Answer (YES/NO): YES